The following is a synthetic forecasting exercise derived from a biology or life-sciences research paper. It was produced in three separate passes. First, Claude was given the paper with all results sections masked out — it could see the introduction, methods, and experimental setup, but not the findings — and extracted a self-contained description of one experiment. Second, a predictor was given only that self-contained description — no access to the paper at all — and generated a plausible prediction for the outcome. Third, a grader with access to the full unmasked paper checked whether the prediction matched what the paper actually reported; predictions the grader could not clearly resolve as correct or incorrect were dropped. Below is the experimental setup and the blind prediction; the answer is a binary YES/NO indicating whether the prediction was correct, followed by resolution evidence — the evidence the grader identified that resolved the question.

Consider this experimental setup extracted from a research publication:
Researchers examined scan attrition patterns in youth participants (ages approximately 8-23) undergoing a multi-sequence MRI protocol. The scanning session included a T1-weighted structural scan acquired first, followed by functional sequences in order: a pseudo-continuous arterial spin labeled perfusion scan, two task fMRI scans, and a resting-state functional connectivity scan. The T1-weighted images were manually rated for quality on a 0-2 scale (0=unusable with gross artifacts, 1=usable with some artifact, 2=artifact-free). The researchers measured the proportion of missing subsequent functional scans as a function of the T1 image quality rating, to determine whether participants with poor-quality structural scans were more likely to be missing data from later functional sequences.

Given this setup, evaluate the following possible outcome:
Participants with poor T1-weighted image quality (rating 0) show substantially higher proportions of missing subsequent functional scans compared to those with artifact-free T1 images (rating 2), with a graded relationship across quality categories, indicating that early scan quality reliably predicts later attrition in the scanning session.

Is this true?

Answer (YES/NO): YES